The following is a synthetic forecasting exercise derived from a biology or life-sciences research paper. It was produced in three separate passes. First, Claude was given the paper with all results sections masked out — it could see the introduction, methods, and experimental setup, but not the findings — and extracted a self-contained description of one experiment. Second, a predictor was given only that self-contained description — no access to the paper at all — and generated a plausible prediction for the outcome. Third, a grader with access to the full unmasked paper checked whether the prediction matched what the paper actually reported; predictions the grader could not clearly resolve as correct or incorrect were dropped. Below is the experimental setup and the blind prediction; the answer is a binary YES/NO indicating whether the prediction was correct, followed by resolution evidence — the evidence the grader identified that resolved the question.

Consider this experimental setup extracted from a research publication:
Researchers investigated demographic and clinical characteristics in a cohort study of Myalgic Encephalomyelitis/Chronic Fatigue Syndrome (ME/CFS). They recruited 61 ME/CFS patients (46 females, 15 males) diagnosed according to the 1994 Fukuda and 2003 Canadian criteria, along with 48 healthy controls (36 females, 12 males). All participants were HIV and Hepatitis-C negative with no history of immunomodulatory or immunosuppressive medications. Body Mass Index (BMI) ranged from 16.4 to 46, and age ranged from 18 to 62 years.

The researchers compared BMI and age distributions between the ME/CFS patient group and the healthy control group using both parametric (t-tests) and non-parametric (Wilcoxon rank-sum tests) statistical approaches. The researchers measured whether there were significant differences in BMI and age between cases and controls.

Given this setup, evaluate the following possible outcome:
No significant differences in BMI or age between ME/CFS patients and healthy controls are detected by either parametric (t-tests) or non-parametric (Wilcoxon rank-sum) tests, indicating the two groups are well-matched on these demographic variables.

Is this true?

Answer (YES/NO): YES